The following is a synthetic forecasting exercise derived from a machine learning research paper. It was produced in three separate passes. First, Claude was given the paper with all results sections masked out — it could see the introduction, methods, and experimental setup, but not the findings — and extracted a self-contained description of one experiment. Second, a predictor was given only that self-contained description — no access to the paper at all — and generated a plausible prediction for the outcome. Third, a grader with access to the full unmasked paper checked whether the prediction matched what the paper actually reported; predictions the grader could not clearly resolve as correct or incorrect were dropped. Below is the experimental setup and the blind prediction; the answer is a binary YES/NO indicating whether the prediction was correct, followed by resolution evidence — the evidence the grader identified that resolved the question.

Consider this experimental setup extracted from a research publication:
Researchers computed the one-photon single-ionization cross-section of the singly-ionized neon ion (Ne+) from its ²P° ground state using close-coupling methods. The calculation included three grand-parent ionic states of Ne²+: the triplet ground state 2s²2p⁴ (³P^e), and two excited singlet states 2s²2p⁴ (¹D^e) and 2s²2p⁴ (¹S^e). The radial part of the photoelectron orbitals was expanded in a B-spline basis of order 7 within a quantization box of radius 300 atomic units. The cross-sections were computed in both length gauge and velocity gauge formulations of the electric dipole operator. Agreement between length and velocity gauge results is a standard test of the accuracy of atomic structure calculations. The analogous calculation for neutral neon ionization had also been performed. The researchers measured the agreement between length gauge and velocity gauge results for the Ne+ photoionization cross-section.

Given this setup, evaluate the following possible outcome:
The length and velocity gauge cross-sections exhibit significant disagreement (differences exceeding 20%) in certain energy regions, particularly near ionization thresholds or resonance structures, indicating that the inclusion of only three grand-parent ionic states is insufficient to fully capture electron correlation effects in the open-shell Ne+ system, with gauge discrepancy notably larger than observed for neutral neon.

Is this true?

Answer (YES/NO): NO